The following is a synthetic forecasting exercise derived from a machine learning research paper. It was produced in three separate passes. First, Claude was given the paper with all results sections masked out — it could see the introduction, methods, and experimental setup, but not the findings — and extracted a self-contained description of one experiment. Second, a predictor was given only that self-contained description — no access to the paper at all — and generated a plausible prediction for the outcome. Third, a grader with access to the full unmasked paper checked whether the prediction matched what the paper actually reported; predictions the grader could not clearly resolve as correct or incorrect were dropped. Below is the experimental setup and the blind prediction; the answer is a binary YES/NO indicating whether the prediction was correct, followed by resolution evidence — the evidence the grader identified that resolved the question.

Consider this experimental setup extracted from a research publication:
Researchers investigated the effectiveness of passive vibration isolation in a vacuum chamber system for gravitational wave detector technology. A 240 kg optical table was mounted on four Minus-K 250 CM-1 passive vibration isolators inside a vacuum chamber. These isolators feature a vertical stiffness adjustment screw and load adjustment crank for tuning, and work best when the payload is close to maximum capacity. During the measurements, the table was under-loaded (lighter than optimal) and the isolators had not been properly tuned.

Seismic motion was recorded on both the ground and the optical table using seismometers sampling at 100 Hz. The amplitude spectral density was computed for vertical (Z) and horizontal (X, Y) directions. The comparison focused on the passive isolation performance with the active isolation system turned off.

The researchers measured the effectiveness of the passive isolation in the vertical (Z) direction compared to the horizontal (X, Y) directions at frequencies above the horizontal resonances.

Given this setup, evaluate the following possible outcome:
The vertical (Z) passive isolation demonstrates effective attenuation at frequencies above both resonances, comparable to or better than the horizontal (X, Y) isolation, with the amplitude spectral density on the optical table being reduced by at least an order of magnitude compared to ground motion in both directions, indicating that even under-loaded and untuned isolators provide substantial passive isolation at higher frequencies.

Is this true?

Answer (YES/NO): NO